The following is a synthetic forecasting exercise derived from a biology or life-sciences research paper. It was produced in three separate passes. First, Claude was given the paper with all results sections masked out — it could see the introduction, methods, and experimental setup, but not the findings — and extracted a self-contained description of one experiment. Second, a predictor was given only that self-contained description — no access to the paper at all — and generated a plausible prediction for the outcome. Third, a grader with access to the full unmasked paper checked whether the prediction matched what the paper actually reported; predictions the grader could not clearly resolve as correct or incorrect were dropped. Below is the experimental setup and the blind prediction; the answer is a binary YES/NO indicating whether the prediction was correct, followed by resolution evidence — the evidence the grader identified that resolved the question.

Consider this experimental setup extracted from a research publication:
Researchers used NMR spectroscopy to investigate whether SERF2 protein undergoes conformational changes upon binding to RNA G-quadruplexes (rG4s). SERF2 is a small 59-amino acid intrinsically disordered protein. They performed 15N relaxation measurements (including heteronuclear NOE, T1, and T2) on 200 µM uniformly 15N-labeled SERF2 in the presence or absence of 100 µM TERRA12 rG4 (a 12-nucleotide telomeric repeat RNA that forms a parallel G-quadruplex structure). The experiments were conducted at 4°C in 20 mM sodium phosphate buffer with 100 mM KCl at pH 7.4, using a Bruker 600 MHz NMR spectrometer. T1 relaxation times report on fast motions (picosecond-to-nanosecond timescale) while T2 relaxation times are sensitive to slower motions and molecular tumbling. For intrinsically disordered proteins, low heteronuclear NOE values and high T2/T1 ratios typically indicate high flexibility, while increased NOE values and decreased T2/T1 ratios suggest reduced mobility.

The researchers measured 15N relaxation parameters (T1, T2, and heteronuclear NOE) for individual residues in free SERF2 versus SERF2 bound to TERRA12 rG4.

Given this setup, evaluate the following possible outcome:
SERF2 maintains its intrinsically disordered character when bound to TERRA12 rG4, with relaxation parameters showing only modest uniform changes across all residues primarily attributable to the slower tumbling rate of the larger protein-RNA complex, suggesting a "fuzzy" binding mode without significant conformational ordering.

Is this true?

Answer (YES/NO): NO